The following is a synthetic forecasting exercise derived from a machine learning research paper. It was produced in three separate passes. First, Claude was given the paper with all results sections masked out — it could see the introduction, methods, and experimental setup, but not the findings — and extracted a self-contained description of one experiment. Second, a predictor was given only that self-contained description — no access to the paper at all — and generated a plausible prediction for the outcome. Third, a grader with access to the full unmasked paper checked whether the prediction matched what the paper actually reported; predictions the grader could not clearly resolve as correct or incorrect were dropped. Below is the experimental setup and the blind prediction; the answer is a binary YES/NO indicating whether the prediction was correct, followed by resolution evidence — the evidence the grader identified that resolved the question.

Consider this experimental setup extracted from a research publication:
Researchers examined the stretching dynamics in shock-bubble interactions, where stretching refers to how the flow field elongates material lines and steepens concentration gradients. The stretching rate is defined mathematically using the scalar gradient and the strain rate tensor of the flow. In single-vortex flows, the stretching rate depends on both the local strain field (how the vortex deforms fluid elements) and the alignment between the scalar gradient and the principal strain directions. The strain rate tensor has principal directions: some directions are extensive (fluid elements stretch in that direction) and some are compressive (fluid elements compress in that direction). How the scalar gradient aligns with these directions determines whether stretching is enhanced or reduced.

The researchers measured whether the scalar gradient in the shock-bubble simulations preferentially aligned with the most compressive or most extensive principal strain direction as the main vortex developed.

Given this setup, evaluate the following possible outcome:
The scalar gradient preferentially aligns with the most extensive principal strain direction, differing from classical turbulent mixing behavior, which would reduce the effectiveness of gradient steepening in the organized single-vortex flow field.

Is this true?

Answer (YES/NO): NO